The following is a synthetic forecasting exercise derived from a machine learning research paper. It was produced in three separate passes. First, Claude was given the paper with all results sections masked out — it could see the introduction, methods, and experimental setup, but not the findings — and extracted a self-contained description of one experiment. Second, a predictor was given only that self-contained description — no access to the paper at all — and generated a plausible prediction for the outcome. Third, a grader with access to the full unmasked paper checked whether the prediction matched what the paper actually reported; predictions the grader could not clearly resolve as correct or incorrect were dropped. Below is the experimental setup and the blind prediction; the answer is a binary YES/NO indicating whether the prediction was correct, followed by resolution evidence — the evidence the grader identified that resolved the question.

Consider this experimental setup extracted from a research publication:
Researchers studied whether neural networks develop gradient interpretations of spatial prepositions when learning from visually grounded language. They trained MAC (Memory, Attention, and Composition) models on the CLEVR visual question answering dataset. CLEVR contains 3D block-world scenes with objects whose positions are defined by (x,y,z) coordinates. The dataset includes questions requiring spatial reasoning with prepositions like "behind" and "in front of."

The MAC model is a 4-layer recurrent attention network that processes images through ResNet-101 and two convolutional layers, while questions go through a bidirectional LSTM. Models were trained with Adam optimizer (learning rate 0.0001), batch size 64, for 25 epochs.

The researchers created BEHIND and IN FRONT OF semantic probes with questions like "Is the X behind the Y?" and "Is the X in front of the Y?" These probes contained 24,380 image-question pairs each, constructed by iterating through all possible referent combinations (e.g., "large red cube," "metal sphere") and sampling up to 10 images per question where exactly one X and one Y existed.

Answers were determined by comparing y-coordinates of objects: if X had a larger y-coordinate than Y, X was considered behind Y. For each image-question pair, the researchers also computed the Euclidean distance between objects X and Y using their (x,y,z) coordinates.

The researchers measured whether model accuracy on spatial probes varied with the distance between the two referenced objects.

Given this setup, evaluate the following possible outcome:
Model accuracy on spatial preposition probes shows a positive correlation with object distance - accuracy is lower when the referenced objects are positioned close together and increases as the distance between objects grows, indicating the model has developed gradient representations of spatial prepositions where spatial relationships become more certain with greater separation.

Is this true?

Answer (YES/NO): YES